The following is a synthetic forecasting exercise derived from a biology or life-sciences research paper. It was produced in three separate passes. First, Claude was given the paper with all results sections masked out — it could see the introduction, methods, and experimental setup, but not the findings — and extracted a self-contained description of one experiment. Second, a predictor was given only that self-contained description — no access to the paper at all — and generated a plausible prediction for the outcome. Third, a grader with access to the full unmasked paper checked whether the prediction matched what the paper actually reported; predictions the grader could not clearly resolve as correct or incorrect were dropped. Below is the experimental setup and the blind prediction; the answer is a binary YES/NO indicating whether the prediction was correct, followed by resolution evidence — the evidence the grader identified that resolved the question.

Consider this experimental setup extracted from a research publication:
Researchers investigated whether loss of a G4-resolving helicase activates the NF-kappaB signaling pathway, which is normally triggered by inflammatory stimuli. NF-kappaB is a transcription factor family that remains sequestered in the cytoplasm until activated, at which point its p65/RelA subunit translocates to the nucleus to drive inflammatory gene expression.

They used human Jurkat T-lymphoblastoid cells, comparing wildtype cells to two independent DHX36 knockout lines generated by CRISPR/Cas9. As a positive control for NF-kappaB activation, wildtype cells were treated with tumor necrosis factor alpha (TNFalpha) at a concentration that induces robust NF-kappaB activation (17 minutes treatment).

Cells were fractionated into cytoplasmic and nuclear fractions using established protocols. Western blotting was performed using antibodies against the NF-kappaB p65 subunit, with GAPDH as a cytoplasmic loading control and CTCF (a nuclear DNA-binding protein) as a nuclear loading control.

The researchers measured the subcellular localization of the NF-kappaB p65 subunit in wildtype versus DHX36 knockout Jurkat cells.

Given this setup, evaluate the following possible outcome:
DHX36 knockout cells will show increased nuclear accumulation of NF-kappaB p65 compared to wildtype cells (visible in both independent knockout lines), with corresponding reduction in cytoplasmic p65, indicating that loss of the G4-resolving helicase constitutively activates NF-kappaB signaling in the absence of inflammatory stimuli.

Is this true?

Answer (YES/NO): YES